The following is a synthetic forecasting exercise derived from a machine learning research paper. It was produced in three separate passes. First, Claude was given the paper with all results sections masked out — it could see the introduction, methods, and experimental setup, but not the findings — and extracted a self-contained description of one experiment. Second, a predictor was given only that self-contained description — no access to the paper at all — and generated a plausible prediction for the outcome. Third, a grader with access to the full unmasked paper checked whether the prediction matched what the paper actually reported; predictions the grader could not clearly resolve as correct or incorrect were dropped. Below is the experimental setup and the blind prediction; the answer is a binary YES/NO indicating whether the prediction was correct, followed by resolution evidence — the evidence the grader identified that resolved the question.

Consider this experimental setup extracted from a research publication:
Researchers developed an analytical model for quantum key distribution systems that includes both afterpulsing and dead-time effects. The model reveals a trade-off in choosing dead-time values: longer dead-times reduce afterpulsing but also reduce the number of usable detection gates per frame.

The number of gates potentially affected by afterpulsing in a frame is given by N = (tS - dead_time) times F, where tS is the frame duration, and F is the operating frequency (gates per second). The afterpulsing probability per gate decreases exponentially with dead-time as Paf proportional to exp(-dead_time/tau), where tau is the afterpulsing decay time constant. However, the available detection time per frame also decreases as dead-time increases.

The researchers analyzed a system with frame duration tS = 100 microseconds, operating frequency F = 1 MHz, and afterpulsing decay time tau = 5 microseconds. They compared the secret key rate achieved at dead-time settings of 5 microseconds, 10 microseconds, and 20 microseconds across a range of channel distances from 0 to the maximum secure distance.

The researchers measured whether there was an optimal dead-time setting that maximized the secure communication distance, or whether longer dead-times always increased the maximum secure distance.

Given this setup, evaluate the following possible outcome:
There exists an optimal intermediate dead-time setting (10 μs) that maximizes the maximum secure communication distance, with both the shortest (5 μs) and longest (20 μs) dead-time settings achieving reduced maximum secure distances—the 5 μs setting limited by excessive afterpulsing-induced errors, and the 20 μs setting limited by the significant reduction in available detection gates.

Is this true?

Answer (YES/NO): NO